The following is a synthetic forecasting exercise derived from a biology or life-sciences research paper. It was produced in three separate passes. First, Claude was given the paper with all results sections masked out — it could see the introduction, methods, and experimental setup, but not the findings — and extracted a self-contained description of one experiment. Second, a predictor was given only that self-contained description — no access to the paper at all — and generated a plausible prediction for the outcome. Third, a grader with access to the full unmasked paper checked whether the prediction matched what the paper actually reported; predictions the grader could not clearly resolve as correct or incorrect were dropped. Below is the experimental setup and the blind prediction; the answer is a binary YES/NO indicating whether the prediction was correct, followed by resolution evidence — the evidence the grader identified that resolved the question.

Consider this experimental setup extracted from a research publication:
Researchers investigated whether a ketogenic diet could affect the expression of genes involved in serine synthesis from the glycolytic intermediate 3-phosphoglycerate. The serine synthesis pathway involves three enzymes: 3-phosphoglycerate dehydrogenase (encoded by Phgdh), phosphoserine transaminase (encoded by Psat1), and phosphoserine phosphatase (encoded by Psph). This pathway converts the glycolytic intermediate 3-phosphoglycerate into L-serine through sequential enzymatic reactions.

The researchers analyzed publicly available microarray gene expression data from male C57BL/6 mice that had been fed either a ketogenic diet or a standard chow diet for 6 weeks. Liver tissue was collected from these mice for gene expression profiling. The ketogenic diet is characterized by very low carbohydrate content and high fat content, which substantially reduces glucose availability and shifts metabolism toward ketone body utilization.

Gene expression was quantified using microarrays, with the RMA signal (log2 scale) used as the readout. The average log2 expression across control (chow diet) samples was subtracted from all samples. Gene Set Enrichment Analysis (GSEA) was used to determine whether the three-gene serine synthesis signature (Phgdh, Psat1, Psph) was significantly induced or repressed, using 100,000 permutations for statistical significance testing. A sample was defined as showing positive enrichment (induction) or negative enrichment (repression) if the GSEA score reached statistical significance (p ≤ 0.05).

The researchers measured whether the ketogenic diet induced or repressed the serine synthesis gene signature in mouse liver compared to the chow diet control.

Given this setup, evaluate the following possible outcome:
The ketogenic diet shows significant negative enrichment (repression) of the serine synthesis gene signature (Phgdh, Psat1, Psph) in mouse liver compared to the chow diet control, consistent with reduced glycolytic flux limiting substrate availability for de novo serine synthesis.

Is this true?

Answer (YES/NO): NO